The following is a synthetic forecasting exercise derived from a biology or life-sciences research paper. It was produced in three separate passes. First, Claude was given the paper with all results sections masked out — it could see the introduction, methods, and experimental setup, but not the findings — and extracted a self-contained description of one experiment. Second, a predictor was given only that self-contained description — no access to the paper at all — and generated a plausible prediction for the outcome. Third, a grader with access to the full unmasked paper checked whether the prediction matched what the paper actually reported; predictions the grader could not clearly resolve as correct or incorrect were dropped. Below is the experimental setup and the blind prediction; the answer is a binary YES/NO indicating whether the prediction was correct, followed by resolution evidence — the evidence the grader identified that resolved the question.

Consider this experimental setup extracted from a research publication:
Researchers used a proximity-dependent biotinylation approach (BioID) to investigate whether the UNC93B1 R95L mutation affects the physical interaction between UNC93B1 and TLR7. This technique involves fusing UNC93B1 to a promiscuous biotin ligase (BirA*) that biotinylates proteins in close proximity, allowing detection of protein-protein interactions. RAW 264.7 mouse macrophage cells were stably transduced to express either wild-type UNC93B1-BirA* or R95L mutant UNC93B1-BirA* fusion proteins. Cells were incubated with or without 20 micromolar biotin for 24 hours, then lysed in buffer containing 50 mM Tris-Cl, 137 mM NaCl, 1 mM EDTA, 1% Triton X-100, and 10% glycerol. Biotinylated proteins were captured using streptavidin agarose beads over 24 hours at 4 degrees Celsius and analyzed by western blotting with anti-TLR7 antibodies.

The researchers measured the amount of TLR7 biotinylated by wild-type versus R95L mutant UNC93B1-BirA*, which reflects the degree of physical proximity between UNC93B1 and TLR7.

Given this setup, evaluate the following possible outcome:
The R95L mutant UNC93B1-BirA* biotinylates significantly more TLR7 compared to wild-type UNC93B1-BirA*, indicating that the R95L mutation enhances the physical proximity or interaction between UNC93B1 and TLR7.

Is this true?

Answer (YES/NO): NO